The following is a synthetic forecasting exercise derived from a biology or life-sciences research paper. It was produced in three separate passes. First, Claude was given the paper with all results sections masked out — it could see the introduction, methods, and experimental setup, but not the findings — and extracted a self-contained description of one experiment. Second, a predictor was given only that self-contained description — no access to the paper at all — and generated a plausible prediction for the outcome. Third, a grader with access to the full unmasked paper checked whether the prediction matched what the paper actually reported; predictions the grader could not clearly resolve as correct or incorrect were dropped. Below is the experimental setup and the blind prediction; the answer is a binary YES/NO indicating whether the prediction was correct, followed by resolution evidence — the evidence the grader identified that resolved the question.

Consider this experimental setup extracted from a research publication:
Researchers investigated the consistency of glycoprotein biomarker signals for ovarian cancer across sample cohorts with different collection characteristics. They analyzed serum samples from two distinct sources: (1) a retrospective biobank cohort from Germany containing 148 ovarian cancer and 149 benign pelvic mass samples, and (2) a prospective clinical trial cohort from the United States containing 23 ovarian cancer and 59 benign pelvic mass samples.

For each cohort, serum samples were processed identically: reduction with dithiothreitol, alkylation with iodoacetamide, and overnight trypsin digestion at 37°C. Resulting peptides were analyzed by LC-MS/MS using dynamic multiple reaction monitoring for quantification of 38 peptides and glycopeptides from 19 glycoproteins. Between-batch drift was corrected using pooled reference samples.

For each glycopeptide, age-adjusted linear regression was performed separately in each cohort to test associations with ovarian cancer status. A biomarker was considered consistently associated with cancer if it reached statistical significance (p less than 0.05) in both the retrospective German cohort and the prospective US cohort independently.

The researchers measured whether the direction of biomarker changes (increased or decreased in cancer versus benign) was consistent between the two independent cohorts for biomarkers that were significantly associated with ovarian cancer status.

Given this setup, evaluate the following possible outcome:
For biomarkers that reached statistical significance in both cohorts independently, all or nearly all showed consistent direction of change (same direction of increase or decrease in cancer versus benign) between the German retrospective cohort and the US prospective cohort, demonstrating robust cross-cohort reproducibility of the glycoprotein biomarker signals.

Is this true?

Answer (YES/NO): YES